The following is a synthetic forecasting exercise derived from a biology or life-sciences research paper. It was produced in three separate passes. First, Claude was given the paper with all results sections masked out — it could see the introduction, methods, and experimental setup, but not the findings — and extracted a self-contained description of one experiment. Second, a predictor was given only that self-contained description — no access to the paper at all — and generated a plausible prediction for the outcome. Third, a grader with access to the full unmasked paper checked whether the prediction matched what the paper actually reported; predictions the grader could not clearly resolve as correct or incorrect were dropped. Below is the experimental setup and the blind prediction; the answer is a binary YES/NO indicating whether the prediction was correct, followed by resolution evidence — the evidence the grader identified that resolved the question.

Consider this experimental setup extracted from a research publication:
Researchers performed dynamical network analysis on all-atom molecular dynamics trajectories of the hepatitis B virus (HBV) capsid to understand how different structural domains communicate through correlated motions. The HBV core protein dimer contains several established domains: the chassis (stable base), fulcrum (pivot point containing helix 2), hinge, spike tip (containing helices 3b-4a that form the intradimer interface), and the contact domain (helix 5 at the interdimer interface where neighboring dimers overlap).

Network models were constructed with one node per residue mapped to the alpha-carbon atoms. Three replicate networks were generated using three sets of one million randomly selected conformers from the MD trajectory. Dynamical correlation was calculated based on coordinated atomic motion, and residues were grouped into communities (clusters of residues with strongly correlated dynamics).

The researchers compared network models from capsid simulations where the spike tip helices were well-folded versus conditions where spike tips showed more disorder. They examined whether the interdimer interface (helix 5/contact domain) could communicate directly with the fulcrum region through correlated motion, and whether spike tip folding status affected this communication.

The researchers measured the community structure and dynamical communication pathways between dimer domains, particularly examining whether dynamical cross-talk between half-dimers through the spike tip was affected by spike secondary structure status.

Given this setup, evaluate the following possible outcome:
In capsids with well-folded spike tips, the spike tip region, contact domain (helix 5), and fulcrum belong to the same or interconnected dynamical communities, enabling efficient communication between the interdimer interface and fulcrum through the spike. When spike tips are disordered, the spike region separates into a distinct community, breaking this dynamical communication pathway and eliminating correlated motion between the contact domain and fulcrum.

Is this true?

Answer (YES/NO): NO